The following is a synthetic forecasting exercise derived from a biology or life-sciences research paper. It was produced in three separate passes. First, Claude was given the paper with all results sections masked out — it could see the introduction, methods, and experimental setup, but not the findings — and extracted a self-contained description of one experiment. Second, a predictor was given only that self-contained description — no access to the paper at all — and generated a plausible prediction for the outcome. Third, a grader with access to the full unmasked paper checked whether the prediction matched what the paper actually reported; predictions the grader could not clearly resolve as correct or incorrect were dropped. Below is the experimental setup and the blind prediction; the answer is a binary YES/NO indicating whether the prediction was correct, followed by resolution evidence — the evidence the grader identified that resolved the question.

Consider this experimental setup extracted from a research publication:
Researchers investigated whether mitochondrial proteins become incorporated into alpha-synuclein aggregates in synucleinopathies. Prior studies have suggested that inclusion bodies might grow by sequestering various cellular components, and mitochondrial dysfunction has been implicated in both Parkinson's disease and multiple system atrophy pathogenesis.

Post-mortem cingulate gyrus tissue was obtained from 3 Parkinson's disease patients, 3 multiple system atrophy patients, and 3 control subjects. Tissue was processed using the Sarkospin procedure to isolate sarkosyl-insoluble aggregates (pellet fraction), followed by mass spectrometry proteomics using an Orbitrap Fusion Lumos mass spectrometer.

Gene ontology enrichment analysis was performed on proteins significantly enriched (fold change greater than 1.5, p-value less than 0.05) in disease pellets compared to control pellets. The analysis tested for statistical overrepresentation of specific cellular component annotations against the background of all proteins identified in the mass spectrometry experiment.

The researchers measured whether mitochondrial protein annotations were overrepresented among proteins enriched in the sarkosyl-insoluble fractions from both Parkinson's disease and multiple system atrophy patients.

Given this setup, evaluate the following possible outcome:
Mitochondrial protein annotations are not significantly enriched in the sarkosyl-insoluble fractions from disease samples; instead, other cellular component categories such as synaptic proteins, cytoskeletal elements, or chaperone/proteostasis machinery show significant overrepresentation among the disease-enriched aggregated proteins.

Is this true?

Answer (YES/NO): NO